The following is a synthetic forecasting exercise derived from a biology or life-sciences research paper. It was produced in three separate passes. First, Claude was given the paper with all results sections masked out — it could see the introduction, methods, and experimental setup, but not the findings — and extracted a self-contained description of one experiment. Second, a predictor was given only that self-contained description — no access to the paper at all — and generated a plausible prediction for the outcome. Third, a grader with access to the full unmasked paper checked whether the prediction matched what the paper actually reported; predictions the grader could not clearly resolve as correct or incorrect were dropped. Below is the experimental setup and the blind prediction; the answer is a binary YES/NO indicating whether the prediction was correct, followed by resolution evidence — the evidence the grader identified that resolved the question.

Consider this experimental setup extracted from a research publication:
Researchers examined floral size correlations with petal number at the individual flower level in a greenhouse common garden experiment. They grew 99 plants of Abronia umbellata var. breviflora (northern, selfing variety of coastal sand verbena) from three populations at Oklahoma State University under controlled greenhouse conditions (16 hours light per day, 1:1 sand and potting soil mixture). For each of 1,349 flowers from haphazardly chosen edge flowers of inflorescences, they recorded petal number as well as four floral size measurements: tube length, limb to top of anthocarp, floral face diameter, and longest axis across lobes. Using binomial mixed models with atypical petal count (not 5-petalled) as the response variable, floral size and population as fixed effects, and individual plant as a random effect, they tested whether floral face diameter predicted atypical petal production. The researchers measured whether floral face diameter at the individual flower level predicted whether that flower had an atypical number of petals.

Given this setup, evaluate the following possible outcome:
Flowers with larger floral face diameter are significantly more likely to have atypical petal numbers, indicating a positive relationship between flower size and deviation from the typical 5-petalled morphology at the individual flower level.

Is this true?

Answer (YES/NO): NO